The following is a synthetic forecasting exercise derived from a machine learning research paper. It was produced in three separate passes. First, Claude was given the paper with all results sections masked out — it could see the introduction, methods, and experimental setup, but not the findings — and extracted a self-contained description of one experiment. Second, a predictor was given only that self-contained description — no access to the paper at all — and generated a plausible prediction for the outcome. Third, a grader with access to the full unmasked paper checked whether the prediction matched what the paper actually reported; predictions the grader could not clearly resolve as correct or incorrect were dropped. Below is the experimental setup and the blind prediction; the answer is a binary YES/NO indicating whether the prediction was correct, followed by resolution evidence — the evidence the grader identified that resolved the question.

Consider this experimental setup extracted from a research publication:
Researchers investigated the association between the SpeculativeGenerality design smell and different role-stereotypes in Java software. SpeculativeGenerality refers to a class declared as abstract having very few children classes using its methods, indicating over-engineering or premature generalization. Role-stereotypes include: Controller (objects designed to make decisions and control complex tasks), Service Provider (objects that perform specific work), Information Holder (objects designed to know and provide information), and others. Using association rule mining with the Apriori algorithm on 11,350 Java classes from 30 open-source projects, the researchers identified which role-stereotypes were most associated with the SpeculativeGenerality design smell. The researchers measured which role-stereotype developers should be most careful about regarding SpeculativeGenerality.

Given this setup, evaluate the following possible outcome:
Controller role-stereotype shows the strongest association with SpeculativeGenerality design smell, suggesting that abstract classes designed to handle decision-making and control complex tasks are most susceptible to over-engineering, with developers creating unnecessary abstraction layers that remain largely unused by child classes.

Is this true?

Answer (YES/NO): NO